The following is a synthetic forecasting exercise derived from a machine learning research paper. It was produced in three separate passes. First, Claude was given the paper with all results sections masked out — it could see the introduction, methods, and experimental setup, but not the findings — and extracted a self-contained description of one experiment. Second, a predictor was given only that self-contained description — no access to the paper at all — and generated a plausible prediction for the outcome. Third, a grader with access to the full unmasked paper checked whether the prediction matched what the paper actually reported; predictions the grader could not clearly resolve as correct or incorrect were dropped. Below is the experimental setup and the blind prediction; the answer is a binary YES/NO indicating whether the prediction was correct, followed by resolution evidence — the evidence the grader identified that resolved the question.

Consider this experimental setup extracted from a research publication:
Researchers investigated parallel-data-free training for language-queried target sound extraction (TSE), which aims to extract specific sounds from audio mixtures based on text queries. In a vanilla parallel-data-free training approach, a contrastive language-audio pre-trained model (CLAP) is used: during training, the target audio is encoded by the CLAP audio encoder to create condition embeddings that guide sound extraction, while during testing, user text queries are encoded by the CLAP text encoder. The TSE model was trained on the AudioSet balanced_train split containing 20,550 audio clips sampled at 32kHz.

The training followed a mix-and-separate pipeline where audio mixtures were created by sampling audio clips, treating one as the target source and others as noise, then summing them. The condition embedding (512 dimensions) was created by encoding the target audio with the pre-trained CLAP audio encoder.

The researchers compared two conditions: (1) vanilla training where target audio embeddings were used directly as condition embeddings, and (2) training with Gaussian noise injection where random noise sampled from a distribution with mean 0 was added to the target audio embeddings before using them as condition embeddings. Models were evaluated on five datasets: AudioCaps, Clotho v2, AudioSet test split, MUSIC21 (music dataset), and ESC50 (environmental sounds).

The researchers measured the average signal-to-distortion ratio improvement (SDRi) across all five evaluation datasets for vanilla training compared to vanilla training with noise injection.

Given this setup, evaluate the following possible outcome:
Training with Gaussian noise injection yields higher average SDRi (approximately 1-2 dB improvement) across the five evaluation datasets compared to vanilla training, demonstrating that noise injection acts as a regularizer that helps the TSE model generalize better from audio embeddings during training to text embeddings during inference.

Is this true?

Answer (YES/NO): NO